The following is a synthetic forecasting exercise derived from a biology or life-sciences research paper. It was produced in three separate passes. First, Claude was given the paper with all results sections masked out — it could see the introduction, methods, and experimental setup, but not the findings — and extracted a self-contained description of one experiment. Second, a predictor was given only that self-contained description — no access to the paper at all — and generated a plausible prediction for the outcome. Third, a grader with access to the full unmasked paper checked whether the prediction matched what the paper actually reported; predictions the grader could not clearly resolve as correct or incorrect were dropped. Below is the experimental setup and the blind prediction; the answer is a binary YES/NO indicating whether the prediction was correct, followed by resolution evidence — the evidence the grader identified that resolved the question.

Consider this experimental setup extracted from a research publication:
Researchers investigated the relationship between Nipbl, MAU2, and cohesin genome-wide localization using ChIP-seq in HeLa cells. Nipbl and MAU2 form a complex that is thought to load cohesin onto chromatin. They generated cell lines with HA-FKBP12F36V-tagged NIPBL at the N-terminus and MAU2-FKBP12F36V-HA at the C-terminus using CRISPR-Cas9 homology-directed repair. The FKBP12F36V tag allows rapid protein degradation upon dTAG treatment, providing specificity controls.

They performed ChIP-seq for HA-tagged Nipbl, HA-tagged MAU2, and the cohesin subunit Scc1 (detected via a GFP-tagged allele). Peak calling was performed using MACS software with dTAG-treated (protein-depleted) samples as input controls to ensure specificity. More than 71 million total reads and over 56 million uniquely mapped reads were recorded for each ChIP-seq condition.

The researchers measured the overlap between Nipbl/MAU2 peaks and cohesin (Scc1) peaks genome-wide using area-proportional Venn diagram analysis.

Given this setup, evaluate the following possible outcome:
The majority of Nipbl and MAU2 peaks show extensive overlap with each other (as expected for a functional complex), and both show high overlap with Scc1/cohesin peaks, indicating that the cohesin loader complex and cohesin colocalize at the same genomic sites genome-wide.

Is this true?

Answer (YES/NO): NO